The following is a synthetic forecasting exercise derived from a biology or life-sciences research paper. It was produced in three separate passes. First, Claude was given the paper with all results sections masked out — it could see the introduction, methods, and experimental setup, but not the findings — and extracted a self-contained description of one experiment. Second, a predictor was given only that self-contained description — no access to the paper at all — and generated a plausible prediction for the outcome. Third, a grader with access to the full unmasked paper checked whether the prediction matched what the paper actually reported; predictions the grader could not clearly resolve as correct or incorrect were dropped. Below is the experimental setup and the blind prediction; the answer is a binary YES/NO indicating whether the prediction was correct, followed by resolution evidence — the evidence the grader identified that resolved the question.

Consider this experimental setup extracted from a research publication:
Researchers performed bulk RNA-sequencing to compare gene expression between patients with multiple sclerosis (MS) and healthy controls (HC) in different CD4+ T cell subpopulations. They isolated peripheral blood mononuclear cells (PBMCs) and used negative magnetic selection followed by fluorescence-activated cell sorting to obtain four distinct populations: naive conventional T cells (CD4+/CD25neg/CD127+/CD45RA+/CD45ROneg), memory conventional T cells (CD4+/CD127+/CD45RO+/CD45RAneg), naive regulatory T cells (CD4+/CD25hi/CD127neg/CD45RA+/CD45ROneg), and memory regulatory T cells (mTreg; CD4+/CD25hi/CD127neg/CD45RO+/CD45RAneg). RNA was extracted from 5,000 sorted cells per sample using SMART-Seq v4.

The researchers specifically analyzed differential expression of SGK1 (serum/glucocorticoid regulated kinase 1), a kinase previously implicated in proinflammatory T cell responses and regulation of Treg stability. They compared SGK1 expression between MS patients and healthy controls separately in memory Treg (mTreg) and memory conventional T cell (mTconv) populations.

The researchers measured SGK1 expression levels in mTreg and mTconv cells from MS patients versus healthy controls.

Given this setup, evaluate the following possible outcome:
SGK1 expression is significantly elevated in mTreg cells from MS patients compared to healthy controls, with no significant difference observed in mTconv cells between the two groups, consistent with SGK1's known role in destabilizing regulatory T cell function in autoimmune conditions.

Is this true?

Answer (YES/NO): NO